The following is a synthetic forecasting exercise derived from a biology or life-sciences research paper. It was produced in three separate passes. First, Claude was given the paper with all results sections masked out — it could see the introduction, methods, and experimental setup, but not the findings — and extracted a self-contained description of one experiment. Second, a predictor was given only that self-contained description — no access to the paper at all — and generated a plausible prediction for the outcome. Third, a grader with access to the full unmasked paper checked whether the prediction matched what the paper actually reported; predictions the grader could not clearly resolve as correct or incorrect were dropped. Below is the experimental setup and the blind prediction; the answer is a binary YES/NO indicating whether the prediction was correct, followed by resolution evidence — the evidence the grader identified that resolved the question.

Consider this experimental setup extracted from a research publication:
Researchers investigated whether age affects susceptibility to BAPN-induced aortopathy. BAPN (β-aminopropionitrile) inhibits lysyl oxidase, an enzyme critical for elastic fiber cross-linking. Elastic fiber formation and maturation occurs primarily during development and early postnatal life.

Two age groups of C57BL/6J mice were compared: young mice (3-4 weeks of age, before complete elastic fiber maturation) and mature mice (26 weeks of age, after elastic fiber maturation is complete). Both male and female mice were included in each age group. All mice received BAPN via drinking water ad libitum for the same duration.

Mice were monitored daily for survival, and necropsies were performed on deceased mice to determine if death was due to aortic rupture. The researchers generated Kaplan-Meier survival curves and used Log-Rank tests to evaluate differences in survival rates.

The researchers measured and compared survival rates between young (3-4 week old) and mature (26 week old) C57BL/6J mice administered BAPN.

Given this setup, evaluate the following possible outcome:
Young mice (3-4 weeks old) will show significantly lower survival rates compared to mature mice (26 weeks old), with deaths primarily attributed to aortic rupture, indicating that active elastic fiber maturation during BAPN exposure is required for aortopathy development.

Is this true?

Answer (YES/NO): YES